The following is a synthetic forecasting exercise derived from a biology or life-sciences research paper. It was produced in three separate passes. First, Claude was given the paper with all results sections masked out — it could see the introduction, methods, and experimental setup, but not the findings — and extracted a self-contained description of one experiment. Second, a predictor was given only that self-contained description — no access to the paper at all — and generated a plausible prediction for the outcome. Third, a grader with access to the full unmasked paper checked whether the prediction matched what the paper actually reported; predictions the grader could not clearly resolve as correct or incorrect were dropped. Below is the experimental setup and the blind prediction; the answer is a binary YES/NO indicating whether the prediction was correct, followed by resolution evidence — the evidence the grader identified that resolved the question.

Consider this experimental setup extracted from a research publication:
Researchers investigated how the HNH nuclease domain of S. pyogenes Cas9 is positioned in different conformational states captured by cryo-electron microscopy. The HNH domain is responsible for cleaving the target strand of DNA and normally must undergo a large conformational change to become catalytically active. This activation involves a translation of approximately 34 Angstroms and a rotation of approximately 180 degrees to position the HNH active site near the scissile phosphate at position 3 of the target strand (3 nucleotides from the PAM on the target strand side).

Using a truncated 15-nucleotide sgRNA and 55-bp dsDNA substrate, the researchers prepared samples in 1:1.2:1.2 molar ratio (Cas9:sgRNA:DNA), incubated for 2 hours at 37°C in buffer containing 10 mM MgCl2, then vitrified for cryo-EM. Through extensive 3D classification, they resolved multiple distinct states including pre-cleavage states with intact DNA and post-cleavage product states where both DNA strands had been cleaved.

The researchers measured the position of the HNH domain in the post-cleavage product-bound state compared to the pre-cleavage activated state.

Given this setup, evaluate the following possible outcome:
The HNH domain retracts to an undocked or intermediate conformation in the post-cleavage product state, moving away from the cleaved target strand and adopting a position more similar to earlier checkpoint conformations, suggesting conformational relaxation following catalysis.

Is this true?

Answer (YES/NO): YES